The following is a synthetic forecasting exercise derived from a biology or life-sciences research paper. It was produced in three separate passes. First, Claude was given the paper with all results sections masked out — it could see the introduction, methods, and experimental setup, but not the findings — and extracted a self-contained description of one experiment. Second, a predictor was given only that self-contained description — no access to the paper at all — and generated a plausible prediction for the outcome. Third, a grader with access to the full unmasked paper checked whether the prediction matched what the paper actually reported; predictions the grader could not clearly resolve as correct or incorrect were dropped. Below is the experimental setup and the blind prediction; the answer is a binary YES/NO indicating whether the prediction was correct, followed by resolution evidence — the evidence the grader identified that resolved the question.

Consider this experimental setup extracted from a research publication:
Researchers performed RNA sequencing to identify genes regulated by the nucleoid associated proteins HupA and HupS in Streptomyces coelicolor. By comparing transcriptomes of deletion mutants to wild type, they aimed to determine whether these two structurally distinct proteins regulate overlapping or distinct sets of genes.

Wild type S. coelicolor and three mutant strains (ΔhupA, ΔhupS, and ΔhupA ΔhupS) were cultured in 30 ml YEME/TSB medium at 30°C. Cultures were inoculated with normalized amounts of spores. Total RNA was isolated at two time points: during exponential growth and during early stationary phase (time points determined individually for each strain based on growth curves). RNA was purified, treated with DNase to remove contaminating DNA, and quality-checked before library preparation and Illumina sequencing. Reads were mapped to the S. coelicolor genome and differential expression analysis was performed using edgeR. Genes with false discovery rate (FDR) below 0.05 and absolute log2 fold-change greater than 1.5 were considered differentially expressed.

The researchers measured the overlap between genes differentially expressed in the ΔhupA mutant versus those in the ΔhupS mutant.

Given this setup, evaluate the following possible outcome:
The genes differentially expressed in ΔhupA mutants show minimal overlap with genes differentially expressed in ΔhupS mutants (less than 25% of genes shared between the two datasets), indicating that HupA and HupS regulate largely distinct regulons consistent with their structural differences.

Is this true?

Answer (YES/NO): NO